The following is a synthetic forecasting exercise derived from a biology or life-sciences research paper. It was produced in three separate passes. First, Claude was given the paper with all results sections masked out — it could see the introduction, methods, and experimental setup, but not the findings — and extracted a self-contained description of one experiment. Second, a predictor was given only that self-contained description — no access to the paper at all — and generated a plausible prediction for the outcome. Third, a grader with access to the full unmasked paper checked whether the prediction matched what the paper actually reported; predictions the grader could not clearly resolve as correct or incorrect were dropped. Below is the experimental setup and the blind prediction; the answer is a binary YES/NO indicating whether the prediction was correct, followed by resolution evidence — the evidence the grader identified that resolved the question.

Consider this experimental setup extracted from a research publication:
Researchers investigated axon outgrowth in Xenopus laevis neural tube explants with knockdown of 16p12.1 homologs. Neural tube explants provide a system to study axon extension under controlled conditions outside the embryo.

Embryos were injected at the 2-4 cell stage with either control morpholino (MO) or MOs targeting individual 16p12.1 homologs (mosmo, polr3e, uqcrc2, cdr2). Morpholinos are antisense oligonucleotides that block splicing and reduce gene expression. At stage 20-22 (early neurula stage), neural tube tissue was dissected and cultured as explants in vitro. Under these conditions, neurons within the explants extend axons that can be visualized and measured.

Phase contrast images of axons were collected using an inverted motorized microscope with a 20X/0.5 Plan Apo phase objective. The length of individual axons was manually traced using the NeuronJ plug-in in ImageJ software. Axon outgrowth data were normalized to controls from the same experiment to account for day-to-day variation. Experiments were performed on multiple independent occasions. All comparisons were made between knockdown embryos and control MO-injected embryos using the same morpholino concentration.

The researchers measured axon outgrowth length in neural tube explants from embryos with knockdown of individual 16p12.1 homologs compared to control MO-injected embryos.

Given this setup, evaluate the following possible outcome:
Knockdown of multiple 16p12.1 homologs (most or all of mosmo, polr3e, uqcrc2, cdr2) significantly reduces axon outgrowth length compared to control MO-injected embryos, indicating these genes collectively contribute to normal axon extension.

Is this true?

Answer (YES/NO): NO